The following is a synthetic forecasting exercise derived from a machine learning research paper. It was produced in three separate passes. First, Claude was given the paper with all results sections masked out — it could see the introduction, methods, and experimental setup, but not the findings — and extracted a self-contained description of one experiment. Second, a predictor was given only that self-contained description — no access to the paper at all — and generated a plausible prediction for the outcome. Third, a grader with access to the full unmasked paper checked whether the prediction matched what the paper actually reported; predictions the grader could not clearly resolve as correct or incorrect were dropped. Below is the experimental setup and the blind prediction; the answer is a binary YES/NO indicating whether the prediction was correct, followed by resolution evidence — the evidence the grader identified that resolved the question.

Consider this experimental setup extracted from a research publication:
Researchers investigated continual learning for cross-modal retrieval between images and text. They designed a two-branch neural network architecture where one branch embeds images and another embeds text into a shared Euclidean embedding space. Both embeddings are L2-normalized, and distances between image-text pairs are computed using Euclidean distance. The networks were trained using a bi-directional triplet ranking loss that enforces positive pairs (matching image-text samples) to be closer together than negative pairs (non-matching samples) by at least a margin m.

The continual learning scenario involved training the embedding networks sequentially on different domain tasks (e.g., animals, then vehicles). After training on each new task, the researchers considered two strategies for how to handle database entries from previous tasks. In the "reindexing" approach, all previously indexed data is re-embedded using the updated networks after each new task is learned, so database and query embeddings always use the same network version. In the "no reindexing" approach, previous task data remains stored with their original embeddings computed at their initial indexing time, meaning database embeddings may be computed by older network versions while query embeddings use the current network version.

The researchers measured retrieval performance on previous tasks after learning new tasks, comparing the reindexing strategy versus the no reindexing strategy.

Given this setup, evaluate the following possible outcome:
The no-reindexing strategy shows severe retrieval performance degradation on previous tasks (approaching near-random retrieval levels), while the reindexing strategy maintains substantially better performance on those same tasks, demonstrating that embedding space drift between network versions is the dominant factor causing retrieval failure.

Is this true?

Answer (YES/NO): NO